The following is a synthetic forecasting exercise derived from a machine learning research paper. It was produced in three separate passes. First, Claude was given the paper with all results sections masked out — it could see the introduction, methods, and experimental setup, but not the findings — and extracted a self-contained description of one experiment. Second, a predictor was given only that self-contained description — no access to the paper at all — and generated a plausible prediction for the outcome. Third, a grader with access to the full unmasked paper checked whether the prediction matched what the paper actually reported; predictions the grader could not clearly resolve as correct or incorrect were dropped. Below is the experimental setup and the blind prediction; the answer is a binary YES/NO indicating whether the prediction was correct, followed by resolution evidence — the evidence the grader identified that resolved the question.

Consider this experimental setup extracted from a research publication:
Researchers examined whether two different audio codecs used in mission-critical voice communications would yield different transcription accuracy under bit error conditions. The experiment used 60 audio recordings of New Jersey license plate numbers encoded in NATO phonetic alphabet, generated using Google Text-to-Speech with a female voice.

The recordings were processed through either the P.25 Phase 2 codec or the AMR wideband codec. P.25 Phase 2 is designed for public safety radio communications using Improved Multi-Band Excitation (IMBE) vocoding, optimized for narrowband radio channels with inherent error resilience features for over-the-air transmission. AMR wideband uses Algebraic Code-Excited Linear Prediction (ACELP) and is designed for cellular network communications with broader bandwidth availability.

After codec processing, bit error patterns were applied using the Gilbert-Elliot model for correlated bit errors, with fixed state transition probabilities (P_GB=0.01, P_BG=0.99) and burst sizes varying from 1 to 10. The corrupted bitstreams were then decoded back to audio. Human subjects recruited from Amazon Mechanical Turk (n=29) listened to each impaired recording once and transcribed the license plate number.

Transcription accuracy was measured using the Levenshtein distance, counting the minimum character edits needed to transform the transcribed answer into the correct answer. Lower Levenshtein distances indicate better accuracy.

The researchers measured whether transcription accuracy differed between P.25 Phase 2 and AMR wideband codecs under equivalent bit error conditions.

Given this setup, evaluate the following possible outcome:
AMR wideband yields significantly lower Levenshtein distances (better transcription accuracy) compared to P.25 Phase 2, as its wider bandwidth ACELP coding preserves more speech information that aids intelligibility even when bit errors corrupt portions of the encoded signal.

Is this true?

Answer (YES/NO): YES